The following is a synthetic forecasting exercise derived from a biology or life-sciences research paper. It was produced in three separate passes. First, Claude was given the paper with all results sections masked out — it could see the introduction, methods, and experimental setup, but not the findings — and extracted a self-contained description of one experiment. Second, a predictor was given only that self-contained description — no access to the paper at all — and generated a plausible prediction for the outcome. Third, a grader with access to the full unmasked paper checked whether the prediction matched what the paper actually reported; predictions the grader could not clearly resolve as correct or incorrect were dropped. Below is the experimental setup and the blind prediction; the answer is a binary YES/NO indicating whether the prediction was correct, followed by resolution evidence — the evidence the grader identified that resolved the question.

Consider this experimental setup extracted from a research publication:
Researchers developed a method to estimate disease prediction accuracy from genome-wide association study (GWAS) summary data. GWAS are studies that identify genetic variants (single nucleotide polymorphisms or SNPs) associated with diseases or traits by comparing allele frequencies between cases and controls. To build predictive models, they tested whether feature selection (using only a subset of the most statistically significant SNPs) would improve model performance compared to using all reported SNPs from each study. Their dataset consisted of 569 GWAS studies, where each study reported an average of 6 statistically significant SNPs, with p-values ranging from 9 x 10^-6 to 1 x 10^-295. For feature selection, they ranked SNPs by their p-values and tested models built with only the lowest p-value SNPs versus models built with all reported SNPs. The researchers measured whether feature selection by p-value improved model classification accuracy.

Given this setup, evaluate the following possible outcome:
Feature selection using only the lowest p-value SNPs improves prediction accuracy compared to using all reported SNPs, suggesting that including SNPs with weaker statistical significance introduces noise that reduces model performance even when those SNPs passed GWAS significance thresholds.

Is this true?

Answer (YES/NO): NO